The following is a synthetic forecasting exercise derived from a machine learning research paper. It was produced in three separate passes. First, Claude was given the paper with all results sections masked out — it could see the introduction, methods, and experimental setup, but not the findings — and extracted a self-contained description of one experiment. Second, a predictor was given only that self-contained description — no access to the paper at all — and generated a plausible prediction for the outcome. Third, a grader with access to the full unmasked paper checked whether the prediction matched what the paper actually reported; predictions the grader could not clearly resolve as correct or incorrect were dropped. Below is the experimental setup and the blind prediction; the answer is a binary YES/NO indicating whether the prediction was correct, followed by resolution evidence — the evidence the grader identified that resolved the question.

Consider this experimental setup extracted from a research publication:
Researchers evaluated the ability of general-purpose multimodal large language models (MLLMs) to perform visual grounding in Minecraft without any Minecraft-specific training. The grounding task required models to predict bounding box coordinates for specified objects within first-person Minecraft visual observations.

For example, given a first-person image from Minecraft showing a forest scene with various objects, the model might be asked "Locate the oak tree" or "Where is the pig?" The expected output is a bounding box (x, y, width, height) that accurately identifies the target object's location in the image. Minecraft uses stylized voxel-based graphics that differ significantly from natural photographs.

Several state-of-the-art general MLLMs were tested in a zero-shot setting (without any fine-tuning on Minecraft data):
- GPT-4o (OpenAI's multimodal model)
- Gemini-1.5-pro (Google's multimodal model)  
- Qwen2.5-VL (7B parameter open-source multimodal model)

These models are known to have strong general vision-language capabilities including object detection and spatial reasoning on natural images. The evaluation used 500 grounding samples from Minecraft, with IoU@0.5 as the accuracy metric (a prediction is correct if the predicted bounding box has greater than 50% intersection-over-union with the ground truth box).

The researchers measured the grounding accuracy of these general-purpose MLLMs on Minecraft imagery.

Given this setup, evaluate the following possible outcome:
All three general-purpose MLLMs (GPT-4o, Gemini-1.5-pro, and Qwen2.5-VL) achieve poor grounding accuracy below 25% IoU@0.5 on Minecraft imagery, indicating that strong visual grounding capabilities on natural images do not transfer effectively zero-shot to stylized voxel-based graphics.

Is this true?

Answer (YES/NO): YES